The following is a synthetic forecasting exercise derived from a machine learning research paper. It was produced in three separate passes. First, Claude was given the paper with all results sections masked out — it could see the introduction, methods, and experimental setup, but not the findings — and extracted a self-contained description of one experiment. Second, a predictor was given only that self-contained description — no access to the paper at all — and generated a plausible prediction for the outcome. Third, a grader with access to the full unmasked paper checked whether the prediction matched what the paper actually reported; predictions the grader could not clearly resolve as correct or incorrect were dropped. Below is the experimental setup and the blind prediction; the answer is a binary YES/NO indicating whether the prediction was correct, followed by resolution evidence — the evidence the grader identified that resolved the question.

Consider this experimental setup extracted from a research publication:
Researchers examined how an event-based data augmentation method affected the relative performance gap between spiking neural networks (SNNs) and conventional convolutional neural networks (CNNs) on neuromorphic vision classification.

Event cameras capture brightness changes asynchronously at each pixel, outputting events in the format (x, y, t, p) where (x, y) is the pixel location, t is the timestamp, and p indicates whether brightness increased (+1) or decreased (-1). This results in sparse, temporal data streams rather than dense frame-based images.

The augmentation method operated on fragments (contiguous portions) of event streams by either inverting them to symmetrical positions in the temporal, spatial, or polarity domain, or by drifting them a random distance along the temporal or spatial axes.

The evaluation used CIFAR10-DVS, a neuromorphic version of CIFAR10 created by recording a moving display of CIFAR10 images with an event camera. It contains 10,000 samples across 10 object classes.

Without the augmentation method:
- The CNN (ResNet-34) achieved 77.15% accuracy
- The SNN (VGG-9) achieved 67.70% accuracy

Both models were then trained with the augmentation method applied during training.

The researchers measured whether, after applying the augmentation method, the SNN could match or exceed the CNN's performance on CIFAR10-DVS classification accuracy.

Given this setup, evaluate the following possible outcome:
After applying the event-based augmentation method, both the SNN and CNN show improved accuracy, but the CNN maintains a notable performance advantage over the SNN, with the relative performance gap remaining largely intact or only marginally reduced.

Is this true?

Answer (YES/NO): NO